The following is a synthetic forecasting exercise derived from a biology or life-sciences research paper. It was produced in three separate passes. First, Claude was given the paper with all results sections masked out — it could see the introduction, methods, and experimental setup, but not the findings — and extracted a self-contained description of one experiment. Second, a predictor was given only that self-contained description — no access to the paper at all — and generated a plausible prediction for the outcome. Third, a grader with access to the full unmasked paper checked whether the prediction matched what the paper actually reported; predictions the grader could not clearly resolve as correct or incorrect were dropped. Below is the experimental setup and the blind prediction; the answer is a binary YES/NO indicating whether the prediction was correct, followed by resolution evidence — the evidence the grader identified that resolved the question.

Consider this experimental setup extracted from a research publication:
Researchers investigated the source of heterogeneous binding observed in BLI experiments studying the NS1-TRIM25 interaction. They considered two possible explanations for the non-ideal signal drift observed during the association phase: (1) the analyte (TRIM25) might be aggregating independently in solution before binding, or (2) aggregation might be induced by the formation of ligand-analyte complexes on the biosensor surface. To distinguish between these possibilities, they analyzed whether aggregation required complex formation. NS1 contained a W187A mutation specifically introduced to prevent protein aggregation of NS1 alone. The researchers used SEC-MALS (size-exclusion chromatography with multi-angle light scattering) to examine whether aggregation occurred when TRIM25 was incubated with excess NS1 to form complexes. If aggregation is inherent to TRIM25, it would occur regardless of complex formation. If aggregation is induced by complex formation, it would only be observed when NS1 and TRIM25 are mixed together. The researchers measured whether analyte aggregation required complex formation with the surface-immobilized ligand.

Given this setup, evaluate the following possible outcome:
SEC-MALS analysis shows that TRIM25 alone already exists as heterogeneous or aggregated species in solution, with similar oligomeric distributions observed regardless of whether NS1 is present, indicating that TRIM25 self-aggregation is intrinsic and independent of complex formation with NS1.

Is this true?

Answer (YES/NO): NO